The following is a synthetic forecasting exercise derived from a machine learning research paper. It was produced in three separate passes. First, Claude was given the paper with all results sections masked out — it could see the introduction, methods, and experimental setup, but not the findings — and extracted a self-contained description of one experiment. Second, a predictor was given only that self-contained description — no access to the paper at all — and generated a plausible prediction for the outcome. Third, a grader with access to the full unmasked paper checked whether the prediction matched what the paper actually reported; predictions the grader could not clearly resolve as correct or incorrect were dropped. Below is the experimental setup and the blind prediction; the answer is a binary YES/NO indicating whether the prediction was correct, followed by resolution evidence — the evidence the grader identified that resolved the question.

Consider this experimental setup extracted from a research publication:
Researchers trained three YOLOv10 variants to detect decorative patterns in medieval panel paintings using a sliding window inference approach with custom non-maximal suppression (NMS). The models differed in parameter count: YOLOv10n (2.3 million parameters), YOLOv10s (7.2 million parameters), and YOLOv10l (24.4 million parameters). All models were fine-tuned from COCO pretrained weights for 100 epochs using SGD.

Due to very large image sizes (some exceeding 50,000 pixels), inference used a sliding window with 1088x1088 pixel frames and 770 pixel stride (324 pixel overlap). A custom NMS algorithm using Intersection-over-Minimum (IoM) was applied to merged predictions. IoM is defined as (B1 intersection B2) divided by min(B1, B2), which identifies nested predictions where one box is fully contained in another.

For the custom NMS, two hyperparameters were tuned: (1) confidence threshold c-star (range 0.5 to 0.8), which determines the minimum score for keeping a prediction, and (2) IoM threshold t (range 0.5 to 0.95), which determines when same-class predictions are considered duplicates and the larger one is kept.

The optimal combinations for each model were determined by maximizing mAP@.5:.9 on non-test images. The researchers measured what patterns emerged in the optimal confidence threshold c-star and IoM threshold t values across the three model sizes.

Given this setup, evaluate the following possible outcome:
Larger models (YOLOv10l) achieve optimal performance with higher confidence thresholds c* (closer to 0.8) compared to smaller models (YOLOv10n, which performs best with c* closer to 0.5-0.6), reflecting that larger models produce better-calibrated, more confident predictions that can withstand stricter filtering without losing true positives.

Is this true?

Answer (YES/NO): NO